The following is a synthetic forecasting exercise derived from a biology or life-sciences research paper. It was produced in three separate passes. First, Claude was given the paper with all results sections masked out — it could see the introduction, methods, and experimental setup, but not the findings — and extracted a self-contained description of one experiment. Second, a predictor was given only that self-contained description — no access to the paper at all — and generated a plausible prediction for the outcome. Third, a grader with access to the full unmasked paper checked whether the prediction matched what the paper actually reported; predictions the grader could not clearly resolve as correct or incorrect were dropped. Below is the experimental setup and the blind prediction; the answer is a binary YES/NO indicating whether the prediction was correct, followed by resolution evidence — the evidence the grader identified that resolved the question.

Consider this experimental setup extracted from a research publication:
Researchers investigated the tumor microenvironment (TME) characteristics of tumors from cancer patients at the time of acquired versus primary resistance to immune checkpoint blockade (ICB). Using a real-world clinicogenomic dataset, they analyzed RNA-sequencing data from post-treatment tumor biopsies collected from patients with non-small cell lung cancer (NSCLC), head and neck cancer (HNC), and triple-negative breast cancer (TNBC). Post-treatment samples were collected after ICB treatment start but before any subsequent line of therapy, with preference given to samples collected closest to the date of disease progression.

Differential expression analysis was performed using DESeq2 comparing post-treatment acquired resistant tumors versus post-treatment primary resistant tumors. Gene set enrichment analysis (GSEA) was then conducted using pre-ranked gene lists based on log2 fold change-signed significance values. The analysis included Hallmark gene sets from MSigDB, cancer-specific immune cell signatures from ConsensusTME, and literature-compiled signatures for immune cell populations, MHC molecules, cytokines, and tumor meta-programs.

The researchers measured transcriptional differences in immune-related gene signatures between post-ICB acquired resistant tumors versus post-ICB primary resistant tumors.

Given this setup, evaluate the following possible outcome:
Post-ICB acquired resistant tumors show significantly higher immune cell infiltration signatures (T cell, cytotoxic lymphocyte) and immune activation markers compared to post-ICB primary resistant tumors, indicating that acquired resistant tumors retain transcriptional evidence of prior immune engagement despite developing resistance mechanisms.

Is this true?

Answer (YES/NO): YES